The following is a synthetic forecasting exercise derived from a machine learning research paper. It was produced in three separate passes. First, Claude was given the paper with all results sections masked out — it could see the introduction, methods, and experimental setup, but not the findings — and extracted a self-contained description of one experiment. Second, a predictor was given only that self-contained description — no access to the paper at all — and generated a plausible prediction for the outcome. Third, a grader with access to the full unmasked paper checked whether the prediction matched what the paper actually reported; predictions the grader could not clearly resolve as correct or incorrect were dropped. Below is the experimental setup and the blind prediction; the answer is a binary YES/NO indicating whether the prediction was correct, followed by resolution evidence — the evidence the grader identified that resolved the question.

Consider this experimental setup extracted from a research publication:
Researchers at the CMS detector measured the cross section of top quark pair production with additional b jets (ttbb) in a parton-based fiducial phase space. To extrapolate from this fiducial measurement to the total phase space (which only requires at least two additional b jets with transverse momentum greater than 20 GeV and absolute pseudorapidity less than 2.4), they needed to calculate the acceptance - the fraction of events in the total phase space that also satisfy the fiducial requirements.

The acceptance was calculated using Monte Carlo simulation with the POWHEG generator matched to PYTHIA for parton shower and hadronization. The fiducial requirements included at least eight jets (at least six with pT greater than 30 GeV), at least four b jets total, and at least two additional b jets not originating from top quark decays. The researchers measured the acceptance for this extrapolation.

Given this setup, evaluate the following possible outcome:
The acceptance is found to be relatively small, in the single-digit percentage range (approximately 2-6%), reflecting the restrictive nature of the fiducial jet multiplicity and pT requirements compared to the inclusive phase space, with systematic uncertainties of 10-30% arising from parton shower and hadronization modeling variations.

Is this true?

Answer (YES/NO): NO